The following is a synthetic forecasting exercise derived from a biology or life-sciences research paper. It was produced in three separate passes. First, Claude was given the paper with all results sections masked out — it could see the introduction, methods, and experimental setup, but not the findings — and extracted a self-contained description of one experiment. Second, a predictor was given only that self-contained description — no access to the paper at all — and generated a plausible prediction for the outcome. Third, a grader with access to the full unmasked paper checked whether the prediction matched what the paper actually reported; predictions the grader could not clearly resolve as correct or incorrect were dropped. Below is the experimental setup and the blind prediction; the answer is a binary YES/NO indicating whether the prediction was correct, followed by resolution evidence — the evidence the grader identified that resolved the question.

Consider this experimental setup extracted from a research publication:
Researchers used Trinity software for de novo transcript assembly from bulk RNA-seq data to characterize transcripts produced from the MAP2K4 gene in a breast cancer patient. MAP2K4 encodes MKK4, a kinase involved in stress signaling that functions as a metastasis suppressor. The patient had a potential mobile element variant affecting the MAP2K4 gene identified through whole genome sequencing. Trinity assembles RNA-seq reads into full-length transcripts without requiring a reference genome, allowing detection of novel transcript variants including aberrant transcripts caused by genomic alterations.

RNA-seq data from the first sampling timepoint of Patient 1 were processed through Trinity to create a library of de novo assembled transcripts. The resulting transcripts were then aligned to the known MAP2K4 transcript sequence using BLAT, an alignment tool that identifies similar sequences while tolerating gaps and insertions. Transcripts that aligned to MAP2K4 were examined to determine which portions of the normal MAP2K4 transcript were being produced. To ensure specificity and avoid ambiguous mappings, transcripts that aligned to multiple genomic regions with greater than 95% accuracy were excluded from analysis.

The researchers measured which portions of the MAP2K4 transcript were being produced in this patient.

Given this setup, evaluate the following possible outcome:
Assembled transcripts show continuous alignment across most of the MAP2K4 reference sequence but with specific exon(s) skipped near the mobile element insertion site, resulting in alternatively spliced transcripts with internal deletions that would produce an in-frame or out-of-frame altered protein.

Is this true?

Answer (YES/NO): NO